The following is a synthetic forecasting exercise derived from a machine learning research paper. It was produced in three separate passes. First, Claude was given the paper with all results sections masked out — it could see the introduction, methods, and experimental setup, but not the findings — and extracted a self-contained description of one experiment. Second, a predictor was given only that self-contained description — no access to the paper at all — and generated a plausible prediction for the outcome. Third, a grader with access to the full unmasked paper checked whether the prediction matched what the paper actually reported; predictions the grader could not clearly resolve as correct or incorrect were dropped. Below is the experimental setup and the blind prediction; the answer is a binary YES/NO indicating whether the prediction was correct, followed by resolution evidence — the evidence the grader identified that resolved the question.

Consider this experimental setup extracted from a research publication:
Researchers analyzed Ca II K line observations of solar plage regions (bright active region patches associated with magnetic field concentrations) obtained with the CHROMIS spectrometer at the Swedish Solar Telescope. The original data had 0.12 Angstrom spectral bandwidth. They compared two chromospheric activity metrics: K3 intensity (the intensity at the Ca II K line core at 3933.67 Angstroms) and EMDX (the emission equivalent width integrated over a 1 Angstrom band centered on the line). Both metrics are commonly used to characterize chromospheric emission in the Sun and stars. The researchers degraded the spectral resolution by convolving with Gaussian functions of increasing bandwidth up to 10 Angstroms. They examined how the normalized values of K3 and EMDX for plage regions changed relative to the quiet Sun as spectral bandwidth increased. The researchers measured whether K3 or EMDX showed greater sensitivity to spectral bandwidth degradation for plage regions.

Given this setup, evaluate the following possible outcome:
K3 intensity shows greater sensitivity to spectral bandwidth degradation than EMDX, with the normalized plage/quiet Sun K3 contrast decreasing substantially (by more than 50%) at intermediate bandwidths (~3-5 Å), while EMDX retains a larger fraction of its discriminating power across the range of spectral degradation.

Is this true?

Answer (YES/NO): NO